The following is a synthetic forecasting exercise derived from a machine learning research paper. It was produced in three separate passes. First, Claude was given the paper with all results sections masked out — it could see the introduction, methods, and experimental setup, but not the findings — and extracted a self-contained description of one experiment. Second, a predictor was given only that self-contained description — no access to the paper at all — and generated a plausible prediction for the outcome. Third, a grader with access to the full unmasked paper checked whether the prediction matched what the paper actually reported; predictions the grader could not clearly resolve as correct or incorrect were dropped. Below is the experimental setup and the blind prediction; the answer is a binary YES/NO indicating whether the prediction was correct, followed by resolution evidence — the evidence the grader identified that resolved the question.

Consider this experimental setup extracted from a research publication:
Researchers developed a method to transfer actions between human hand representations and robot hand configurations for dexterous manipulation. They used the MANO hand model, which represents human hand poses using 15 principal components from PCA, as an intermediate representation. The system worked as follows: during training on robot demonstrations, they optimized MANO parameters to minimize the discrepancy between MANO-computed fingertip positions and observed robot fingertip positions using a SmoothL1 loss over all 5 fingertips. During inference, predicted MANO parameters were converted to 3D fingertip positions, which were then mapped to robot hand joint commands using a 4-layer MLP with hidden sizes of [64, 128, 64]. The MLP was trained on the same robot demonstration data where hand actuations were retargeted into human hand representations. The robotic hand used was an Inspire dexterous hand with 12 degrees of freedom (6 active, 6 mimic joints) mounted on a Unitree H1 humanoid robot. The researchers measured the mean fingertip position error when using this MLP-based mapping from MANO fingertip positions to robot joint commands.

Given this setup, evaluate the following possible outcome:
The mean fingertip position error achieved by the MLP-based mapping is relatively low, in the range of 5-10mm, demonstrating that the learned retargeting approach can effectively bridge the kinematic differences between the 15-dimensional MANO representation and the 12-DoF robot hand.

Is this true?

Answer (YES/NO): NO